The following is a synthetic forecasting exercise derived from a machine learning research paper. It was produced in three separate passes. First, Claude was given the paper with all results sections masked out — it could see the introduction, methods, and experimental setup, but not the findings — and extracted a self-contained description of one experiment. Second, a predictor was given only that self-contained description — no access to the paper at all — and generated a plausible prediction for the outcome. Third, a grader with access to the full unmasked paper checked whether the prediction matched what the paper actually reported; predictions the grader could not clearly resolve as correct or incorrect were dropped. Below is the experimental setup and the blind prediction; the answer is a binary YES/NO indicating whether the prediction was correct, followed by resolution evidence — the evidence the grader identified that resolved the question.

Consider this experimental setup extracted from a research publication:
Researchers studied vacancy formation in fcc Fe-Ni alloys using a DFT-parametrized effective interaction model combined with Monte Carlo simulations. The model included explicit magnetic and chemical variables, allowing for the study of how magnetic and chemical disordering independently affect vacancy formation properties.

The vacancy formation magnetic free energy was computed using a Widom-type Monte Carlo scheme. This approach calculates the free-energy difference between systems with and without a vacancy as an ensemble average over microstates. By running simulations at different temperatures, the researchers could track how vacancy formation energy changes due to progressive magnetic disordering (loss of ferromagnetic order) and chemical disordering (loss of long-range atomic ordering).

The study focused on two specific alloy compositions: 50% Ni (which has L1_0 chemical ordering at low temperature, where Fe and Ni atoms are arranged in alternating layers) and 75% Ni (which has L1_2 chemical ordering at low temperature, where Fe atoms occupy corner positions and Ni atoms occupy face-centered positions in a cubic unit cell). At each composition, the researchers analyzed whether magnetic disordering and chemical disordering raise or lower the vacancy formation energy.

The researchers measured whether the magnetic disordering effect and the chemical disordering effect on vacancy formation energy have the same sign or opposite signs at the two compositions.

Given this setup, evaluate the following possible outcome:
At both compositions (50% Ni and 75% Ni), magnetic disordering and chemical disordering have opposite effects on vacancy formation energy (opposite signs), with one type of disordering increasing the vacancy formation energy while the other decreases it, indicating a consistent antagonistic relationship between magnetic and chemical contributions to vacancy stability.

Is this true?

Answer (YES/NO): YES